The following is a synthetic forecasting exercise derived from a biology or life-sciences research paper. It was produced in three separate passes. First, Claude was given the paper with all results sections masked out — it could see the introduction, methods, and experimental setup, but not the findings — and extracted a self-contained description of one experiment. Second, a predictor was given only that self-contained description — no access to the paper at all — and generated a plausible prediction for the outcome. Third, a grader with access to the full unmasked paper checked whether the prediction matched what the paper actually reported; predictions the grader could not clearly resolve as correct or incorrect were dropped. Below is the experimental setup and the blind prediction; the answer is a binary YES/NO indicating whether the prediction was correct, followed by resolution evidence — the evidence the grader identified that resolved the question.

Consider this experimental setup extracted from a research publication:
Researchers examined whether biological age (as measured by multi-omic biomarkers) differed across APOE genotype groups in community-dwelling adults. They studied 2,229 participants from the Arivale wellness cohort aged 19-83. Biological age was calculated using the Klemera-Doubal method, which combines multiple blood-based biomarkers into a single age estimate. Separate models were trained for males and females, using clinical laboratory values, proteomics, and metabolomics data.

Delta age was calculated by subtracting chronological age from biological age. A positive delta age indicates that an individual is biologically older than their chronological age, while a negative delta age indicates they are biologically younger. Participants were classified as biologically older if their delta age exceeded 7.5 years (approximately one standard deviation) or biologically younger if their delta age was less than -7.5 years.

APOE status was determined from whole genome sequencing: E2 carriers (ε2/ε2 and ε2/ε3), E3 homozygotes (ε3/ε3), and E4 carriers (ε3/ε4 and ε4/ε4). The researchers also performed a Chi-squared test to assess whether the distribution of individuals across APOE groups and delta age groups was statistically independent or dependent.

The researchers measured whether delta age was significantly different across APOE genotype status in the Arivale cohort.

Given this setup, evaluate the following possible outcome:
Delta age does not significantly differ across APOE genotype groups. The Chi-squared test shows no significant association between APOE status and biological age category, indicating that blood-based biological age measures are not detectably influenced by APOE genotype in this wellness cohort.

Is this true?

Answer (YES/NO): YES